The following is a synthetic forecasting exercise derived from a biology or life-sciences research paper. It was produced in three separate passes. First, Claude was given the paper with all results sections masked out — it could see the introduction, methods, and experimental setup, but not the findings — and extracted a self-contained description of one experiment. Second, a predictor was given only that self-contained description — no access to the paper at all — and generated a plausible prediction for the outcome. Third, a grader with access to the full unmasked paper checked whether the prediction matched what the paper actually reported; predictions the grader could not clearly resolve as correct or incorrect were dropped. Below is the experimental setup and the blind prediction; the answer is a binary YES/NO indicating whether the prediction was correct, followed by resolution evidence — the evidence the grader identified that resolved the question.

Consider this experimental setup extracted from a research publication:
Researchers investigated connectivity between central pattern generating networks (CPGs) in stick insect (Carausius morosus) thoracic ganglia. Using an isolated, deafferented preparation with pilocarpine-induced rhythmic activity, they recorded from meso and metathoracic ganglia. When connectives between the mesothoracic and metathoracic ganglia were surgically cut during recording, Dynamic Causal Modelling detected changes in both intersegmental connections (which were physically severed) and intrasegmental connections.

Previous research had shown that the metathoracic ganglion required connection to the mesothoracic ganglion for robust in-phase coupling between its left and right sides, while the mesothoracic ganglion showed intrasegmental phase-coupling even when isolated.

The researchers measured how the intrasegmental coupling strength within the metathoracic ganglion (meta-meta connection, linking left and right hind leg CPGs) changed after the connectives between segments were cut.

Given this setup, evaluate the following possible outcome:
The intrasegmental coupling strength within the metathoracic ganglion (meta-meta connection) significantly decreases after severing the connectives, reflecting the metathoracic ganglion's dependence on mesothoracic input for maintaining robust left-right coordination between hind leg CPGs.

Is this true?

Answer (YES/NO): YES